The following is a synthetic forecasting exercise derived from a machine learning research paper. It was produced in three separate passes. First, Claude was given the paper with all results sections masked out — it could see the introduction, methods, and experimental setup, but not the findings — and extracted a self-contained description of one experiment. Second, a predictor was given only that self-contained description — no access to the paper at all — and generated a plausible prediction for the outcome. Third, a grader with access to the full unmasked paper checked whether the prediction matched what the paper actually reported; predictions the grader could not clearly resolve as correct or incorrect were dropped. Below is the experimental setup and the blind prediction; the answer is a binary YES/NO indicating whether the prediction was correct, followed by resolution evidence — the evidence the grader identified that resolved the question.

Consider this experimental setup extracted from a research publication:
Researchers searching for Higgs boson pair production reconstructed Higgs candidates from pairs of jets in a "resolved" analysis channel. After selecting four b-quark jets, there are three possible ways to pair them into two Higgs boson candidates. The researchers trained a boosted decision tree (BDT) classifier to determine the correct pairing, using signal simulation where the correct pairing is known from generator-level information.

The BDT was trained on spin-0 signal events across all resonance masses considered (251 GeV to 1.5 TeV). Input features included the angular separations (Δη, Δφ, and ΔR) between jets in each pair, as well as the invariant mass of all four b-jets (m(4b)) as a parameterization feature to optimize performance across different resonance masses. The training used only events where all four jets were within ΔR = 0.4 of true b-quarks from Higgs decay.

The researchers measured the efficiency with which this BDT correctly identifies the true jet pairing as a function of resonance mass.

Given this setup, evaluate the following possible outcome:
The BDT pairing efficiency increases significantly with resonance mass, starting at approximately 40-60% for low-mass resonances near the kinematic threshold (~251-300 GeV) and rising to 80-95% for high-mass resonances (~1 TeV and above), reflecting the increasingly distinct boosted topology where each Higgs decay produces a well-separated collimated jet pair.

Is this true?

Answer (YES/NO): NO